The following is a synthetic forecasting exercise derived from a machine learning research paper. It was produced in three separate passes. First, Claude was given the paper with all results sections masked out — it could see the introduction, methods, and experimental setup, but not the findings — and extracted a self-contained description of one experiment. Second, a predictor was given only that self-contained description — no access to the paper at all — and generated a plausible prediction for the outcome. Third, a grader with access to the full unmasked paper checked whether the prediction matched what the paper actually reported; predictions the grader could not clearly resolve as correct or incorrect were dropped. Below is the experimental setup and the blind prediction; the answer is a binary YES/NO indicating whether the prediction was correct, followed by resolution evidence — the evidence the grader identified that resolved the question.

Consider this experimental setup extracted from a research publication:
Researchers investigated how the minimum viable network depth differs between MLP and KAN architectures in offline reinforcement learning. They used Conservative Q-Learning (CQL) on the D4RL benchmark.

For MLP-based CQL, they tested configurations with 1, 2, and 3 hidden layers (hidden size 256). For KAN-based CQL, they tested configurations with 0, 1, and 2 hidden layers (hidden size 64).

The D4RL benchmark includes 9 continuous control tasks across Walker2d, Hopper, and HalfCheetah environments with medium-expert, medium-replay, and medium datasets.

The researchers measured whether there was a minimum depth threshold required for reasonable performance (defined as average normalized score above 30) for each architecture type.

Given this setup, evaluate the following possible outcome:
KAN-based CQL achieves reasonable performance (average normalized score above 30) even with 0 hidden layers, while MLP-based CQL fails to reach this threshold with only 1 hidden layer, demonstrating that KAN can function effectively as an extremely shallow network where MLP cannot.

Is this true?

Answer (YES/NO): NO